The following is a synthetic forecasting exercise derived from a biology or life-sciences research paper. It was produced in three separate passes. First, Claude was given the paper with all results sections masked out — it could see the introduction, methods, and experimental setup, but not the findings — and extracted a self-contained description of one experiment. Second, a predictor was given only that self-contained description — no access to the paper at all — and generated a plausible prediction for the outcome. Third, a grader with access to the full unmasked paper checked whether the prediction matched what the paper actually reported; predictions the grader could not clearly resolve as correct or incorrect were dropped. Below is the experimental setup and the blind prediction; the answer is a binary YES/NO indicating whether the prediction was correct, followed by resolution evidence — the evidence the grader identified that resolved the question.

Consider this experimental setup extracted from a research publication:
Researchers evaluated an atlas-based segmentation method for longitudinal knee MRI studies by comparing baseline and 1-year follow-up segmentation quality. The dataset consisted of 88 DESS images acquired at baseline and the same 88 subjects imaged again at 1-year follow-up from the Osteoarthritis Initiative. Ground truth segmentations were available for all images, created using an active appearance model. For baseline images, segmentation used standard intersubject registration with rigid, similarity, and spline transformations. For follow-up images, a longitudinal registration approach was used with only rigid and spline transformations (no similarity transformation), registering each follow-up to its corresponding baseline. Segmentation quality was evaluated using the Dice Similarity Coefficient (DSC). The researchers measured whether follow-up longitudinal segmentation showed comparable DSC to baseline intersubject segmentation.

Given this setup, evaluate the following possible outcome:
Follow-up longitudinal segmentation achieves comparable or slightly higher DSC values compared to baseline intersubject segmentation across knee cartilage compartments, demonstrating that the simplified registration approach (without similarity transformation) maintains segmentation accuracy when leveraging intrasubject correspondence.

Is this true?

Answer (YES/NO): NO